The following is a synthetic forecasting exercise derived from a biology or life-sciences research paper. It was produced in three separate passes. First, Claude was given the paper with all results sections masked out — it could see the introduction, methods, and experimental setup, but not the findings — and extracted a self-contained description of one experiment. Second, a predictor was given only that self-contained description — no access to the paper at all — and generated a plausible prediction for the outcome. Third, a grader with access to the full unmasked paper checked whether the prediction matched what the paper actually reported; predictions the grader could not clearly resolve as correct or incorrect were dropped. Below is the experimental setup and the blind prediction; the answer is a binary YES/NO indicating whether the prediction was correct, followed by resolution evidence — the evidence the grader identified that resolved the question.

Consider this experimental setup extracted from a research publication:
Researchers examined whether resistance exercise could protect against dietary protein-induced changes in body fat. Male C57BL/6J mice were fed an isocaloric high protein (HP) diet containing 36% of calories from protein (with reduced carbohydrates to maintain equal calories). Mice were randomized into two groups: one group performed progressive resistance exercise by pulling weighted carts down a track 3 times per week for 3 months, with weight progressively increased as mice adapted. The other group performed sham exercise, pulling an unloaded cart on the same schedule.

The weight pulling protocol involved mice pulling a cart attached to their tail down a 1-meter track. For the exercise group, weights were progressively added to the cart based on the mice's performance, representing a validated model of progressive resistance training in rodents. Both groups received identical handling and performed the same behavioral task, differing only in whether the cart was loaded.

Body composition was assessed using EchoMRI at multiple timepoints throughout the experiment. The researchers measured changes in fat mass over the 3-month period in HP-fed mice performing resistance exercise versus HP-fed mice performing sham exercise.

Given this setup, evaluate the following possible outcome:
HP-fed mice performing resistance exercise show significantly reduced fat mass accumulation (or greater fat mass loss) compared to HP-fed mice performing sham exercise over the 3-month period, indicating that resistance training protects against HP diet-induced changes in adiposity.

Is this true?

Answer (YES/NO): YES